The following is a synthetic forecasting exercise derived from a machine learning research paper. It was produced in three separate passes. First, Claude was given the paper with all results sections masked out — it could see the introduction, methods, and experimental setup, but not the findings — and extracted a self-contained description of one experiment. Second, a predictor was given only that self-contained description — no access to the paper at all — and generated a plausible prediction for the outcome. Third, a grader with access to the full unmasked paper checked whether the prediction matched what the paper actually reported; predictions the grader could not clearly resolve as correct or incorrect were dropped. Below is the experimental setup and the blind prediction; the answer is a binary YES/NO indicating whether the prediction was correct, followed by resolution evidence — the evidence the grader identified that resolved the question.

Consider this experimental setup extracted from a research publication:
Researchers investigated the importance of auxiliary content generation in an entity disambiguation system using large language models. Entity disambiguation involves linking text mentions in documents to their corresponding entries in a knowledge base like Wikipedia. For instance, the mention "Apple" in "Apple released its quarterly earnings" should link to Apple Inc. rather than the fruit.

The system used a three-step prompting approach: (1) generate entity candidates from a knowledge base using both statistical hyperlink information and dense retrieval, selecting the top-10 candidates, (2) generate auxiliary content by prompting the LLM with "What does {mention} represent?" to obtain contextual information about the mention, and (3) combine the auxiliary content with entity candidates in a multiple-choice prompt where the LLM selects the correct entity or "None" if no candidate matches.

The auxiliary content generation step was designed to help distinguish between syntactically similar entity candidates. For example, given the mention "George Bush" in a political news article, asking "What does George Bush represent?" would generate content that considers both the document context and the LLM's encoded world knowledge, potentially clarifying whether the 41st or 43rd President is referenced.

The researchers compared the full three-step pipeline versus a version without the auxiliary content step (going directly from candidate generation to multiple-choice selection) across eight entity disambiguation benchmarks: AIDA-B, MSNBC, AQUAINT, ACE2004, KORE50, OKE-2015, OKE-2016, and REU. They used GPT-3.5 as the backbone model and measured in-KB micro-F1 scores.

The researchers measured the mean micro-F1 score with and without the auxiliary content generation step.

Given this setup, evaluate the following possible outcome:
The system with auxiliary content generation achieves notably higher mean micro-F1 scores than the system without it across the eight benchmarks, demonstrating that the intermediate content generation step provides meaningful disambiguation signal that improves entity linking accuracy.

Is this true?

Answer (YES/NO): YES